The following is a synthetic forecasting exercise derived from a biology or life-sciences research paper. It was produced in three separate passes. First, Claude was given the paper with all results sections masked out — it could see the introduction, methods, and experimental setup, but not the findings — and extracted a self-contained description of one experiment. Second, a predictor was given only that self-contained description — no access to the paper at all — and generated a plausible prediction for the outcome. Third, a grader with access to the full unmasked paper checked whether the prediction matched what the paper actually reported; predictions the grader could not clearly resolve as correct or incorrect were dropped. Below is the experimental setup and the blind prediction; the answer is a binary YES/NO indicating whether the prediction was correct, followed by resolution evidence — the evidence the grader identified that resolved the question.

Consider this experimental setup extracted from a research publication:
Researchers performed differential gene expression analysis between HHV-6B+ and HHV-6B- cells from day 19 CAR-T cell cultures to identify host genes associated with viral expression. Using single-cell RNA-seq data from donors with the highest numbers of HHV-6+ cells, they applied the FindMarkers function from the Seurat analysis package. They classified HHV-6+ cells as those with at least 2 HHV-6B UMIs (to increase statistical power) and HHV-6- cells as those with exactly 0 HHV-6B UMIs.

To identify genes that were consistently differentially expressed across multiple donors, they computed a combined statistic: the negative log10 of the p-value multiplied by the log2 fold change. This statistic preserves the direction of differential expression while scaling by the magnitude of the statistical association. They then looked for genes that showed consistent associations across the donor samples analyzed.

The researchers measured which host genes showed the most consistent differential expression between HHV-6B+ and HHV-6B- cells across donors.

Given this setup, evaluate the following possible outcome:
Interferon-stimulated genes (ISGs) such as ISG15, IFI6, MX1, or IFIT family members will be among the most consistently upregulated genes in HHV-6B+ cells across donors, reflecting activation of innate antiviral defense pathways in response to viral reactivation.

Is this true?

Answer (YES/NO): NO